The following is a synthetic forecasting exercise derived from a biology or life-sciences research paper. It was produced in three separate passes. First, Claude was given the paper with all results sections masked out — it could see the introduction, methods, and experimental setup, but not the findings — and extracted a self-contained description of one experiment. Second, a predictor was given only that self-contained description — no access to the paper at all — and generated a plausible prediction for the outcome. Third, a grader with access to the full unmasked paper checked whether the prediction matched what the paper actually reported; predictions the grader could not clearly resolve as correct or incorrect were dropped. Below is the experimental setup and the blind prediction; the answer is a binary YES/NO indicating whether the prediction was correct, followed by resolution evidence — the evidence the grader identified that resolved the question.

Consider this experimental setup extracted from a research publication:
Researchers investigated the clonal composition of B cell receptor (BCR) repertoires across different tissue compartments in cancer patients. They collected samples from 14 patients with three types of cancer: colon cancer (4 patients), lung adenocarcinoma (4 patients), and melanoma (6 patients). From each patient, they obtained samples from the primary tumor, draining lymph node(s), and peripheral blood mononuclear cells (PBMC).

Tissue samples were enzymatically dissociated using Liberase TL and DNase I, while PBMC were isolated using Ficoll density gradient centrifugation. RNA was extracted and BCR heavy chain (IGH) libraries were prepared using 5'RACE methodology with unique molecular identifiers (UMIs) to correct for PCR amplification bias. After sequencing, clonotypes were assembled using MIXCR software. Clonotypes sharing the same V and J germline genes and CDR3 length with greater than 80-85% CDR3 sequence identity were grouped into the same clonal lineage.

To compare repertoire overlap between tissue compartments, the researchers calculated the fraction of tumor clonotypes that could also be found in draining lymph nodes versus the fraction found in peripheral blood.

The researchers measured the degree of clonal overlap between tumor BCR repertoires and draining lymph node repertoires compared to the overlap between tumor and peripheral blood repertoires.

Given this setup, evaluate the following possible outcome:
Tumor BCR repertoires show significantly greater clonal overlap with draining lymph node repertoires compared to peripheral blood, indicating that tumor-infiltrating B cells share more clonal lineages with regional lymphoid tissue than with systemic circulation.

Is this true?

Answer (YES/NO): YES